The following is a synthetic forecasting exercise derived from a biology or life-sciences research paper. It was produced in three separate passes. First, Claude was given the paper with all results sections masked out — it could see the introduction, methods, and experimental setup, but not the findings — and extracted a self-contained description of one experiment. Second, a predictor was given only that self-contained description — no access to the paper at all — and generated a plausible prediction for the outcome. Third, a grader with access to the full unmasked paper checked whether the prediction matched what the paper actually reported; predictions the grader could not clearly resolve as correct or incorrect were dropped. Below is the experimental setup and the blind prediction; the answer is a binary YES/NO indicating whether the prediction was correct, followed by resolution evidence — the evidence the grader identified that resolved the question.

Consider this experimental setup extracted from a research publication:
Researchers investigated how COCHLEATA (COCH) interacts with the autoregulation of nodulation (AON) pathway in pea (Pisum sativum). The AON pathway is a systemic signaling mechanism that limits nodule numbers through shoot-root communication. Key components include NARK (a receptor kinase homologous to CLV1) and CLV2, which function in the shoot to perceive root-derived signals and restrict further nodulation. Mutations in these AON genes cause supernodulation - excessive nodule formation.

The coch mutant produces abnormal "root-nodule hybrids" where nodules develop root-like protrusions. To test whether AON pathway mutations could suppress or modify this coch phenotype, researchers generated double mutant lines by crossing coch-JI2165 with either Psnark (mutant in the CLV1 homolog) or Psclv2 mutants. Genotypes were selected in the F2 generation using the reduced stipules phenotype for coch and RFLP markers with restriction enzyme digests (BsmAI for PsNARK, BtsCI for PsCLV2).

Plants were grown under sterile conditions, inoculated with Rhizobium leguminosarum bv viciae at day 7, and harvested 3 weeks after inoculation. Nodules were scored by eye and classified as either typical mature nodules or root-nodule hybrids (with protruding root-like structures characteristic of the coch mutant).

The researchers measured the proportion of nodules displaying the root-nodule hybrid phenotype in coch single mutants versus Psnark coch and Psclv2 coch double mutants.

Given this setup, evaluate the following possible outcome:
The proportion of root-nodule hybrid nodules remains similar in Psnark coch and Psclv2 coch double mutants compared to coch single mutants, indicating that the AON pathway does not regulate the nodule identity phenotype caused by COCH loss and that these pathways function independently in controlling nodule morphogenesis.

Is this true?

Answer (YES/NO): NO